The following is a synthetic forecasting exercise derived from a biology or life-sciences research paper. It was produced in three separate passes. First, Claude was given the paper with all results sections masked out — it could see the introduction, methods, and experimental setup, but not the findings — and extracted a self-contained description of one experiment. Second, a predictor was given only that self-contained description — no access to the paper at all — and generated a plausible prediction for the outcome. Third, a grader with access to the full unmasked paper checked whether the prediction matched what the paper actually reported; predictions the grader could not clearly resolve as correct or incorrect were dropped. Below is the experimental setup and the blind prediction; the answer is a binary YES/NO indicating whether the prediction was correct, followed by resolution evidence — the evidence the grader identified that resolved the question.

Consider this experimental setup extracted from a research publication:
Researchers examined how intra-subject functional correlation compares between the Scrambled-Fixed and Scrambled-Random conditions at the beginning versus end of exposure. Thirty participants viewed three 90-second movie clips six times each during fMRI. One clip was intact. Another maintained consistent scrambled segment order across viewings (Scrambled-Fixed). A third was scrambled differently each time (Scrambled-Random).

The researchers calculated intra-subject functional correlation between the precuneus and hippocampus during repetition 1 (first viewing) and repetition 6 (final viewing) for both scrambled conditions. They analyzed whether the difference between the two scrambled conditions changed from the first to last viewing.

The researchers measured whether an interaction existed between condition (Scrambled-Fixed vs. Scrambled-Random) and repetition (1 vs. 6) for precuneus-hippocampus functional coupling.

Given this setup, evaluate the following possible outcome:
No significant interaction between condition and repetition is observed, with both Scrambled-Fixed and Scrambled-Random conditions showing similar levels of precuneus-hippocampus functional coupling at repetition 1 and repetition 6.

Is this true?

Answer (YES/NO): NO